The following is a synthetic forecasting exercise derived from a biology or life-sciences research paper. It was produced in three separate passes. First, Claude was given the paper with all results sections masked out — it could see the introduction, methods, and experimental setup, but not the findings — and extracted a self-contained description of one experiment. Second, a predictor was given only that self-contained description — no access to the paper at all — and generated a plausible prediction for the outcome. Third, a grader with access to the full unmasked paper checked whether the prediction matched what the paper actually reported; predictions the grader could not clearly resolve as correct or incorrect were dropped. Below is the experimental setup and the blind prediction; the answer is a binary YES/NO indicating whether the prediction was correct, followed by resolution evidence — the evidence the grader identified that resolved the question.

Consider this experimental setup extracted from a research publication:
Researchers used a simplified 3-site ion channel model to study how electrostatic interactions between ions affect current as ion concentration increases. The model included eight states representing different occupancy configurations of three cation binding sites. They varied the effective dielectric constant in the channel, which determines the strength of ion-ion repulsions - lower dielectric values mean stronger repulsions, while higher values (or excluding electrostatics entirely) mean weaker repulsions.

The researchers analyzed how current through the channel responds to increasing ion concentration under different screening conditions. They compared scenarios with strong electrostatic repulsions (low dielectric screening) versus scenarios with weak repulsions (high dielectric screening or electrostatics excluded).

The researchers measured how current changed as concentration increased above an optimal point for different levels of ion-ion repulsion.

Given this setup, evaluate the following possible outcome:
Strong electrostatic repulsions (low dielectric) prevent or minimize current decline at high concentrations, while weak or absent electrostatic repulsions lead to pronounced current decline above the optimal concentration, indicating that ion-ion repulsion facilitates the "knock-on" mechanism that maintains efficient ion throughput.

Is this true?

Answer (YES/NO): YES